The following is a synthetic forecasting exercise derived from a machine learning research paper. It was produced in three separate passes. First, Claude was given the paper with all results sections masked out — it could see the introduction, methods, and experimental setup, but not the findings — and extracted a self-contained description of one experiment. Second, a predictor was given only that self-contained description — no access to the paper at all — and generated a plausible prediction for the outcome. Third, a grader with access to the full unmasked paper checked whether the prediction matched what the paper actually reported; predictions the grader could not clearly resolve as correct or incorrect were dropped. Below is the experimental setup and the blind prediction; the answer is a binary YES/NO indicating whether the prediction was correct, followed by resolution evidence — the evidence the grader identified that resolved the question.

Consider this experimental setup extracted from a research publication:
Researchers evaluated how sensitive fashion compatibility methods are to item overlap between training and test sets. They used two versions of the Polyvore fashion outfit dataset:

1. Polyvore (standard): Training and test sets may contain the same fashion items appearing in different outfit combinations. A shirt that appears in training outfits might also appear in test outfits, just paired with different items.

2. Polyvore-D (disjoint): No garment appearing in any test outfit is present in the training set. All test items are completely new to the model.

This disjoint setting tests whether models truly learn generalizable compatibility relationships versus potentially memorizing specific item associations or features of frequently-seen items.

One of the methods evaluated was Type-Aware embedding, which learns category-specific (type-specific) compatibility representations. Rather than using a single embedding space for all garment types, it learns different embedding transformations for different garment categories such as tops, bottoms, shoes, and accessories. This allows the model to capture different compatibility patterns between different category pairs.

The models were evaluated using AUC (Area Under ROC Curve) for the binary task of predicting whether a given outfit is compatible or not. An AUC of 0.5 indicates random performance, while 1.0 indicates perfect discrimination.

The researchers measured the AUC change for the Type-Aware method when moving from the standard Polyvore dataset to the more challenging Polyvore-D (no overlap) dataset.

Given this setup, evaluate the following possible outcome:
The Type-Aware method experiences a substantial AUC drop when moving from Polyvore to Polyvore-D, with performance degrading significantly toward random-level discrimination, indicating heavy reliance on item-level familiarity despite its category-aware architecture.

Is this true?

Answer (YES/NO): NO